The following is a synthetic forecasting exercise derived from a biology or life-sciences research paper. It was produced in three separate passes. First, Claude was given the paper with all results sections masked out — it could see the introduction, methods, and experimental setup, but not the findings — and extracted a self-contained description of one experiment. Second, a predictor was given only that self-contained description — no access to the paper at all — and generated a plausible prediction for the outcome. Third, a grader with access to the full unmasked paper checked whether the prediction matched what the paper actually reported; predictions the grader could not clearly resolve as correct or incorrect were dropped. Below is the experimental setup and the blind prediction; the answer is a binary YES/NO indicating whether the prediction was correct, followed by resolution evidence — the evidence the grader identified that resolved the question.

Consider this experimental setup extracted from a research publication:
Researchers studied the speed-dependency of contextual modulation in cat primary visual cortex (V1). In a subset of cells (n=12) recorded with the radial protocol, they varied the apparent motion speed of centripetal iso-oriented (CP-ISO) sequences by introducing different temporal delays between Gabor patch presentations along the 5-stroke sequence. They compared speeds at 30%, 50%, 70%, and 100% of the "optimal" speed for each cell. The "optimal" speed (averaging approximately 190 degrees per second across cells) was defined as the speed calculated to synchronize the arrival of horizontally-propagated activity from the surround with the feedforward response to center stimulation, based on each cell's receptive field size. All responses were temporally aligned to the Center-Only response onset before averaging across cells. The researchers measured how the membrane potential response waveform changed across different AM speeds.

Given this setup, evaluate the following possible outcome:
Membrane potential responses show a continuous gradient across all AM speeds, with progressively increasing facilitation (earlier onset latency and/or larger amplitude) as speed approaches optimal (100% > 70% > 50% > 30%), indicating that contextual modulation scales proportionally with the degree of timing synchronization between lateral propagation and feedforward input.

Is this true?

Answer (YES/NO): YES